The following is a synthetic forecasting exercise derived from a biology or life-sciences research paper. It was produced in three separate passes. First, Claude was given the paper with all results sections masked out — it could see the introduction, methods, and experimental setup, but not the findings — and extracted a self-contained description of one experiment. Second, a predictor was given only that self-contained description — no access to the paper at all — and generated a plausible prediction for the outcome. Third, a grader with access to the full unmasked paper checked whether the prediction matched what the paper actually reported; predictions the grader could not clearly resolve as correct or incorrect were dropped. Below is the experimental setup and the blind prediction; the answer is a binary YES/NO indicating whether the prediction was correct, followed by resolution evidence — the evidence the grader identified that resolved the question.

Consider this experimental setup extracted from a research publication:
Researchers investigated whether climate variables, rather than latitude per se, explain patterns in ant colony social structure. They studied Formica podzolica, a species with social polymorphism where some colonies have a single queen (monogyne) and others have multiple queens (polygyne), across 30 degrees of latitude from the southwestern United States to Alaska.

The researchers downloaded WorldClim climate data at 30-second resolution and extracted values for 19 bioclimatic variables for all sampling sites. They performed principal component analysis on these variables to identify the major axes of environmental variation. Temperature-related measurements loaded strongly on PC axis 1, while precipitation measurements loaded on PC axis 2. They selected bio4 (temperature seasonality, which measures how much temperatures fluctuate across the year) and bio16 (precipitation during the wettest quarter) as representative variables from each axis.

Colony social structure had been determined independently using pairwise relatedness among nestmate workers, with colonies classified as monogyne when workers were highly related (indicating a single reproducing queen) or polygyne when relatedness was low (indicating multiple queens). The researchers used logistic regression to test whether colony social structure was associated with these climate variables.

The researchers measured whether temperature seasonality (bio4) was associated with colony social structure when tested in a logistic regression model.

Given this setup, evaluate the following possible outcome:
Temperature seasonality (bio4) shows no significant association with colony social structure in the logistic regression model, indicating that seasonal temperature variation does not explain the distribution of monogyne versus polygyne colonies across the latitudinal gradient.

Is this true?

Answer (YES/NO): NO